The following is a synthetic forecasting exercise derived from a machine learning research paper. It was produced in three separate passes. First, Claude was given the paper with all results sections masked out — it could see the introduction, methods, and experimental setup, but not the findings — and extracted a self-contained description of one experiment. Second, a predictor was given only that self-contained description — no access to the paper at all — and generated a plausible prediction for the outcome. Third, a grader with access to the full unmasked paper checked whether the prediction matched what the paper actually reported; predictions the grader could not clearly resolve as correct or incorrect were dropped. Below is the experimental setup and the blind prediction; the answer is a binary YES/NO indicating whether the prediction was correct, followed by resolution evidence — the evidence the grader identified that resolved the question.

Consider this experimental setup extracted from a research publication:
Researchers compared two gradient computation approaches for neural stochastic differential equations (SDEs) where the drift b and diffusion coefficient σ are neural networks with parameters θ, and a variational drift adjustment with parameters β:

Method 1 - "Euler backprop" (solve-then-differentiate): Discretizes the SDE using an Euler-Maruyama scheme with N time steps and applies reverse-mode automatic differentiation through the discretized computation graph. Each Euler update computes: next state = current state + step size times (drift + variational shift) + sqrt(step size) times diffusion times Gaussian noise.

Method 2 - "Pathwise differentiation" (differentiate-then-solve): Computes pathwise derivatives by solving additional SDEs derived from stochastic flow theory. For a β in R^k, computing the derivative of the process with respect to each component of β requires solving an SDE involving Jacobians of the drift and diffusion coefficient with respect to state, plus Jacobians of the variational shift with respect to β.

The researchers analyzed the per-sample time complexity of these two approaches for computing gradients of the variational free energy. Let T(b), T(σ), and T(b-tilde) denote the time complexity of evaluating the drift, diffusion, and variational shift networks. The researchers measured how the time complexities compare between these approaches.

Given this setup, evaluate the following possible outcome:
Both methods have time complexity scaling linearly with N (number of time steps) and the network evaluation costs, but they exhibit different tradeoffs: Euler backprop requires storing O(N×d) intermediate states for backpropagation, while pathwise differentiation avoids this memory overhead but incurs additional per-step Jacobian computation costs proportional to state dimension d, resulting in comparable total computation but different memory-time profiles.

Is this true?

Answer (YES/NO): NO